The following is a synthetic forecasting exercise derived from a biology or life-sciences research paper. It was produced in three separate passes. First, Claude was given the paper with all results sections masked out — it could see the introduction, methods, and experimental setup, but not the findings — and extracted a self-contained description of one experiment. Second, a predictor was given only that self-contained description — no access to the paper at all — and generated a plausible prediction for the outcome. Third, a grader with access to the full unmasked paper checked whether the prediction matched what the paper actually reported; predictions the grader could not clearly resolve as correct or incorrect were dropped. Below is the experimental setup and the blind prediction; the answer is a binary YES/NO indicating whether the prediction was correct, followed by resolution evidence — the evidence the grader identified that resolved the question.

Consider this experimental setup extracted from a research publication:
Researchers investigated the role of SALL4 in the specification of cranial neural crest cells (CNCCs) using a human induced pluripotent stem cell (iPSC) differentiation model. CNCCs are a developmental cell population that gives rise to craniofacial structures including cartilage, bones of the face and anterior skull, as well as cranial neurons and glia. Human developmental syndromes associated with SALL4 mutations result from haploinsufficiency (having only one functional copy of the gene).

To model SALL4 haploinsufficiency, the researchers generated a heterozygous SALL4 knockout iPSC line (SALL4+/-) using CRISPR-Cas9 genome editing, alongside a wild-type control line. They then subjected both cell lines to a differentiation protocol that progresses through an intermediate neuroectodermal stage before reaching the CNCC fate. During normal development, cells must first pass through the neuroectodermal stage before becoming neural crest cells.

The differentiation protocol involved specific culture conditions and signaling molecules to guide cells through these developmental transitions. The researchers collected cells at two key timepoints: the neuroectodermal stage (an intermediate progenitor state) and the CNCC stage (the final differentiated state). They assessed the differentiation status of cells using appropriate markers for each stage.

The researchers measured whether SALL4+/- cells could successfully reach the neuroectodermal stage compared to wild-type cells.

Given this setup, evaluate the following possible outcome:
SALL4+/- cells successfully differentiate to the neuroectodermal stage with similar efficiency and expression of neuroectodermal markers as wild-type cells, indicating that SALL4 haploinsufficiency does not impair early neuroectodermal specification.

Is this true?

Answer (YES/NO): YES